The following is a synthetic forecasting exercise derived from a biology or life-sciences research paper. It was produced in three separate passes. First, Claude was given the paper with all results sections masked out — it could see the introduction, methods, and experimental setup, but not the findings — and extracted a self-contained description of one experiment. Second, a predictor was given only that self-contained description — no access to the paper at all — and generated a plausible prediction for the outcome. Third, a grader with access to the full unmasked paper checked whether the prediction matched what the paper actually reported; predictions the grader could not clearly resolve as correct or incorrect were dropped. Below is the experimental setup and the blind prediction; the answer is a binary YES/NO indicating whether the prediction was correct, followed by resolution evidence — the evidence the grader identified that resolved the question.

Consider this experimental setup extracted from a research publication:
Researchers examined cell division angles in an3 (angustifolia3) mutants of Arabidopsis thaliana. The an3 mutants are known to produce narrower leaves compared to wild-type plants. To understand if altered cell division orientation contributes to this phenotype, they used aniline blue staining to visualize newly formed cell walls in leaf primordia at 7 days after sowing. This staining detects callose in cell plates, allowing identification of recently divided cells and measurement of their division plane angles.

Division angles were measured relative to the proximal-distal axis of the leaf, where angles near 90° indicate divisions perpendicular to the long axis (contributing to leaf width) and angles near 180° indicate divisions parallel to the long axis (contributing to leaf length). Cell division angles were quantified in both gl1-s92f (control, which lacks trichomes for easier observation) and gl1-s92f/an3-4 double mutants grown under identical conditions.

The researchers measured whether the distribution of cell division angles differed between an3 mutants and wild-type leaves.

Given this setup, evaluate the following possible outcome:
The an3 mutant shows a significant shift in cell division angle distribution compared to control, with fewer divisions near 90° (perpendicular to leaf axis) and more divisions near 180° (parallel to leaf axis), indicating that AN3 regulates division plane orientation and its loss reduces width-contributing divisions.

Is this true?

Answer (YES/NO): YES